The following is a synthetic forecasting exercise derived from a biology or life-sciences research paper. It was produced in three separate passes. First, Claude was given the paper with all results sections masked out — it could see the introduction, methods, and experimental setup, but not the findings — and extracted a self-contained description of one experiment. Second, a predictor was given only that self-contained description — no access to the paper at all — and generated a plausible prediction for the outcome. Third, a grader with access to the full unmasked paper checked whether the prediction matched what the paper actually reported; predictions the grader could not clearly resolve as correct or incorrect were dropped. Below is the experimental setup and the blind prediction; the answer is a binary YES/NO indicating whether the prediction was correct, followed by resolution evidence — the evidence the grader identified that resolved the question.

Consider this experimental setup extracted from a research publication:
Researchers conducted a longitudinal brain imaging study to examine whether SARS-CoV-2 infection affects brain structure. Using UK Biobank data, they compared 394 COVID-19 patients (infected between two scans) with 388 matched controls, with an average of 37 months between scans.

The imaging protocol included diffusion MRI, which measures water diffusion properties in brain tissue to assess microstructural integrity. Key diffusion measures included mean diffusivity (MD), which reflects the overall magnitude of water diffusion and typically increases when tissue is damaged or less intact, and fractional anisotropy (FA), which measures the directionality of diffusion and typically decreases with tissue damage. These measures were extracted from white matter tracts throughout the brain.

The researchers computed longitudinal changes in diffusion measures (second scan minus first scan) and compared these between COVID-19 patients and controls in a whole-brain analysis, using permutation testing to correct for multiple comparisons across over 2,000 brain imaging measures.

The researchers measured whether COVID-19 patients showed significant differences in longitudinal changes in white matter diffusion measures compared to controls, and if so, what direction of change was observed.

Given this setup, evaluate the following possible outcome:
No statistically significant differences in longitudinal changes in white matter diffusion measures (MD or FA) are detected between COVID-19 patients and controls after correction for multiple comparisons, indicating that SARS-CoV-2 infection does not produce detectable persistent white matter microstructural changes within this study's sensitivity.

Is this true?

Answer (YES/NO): YES